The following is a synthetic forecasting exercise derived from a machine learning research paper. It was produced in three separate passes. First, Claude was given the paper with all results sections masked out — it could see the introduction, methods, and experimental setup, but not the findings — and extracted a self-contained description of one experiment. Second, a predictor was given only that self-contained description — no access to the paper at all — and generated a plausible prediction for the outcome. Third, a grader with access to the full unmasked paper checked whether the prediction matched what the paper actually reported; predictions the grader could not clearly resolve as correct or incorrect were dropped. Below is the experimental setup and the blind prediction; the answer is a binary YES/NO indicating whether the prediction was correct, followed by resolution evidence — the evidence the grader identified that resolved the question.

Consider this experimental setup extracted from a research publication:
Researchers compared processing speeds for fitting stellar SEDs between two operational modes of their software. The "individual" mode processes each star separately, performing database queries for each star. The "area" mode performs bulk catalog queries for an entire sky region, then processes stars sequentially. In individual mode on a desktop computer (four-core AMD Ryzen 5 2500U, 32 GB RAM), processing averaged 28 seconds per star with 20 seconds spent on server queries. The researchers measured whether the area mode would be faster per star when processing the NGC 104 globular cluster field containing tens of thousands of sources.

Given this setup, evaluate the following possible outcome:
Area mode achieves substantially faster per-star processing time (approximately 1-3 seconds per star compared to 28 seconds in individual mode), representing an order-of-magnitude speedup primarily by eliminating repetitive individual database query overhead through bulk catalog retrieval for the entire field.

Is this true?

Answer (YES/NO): YES